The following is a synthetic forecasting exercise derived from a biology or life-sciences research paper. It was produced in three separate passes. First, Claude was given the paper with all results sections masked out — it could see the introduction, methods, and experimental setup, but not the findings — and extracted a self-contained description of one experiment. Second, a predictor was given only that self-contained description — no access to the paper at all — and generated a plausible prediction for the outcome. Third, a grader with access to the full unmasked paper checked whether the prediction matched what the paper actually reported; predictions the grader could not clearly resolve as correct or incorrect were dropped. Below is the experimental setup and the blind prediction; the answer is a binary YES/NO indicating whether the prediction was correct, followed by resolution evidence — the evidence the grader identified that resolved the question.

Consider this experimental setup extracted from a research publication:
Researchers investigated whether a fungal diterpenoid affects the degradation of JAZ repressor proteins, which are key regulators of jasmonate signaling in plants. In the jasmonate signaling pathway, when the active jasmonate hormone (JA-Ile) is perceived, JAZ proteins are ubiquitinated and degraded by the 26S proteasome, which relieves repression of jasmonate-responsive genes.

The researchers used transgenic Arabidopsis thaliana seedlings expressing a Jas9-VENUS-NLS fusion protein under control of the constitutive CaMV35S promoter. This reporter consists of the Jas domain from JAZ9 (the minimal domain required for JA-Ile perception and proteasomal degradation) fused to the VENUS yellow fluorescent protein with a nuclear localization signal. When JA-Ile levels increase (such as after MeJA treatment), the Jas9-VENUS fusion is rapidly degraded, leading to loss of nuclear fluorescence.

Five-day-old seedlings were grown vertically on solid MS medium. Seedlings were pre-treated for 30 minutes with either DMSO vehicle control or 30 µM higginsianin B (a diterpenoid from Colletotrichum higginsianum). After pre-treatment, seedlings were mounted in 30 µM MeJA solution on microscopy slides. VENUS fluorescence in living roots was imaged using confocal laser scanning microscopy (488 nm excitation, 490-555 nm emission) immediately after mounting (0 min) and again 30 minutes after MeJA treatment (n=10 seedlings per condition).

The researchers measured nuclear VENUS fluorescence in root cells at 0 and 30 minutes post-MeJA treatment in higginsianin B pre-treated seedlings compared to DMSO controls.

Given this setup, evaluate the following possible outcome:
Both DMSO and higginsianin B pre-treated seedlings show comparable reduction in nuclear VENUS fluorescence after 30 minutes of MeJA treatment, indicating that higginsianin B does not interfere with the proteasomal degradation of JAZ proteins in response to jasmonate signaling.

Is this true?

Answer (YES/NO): NO